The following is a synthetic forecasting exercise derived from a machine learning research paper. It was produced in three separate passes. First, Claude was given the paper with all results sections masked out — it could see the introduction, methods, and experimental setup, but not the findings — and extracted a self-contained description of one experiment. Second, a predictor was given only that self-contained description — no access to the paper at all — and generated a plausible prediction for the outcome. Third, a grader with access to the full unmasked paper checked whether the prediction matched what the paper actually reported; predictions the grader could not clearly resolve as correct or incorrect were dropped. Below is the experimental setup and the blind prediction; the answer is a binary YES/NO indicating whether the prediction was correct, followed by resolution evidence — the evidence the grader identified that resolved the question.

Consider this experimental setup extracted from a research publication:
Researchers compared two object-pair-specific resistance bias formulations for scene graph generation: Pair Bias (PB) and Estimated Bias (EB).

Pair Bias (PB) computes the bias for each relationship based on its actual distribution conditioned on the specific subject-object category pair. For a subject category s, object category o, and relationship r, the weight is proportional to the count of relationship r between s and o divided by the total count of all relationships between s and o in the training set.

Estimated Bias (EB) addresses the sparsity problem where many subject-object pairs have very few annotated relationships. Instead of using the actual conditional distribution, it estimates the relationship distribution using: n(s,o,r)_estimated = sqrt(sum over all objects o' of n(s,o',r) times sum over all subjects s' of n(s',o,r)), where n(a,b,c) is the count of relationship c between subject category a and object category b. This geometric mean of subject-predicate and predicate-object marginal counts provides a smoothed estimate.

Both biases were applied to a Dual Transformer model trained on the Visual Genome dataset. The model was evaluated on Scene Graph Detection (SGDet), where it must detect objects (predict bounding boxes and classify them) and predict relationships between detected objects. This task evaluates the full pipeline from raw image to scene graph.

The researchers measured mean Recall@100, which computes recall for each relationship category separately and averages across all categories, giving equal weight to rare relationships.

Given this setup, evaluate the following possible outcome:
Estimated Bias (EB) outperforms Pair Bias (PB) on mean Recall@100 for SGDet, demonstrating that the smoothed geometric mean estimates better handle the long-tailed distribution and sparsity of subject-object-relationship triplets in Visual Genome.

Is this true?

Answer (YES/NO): YES